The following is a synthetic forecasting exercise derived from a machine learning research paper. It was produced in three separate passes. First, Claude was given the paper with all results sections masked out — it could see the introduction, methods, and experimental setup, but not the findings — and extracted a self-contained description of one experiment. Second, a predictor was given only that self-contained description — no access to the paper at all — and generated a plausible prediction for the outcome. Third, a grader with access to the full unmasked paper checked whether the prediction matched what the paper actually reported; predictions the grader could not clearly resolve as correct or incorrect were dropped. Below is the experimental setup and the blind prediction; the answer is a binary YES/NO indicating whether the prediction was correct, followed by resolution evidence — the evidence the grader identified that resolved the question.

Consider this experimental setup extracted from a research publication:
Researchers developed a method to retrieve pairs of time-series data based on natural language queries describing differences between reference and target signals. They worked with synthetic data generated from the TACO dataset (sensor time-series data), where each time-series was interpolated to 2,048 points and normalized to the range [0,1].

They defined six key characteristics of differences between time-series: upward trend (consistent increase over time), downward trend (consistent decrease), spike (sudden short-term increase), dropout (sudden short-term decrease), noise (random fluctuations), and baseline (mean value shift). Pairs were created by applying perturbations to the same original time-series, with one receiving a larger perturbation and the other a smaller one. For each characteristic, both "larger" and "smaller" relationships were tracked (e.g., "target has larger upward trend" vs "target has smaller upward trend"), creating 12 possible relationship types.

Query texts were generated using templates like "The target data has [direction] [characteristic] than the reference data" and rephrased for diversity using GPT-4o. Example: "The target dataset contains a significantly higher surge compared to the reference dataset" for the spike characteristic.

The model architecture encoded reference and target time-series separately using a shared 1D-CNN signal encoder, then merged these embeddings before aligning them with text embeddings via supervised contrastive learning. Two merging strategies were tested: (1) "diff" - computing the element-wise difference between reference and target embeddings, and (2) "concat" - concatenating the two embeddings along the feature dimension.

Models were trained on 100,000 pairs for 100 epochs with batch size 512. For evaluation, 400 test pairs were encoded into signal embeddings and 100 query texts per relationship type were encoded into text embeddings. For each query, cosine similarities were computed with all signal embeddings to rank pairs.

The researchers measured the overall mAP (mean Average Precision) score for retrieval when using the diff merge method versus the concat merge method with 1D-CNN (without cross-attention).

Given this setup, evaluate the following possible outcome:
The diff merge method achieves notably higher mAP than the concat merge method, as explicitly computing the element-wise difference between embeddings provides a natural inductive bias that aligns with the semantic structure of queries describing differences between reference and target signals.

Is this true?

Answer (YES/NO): YES